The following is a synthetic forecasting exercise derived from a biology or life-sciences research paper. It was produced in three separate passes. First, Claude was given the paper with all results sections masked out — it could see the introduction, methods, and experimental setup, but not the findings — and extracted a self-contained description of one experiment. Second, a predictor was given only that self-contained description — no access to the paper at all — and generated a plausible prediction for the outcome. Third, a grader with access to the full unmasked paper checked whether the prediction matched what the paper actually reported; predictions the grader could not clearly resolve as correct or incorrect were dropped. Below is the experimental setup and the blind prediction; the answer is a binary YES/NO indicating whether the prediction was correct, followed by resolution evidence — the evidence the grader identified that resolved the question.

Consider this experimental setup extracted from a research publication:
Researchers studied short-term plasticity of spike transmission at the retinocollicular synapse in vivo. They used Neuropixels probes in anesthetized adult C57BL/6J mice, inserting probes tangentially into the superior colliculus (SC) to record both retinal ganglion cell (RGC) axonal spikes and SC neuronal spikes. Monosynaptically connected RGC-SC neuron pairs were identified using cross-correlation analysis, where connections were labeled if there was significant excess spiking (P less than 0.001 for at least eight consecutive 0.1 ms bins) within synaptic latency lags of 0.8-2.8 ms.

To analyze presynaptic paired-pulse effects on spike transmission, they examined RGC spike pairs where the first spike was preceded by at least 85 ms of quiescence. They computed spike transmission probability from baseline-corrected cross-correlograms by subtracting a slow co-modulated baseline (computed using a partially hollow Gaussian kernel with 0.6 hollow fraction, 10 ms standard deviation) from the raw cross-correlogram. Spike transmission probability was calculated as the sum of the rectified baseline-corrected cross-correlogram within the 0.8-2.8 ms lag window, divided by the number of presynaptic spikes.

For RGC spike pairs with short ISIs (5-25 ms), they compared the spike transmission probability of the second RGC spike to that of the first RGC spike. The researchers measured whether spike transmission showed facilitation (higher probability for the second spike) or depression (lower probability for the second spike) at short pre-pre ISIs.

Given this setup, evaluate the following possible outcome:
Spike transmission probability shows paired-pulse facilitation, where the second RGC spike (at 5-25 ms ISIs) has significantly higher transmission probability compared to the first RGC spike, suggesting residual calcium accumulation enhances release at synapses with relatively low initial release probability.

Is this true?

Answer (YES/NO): YES